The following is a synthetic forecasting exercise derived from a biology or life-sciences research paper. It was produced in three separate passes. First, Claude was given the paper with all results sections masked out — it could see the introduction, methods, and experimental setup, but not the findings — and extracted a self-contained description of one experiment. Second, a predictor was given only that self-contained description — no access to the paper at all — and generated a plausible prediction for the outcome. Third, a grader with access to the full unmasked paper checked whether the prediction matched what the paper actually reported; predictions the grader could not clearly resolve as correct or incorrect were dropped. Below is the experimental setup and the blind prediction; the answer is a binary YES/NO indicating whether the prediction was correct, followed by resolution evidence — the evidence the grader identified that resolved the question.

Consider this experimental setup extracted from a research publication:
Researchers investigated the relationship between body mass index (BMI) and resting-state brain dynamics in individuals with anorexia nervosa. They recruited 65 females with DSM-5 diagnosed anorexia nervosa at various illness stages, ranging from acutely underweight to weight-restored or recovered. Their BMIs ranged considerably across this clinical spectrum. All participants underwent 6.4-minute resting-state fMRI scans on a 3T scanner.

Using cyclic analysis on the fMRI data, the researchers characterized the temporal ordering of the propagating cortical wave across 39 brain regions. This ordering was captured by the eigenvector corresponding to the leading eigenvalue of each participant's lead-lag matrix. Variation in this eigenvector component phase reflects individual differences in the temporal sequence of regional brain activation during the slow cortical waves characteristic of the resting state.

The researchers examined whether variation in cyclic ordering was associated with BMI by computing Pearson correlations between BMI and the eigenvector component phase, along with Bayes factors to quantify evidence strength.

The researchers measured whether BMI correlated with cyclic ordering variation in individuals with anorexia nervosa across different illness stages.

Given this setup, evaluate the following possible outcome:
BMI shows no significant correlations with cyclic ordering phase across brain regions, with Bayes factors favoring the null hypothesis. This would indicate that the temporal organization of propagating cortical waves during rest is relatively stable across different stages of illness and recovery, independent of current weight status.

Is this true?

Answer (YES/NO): NO